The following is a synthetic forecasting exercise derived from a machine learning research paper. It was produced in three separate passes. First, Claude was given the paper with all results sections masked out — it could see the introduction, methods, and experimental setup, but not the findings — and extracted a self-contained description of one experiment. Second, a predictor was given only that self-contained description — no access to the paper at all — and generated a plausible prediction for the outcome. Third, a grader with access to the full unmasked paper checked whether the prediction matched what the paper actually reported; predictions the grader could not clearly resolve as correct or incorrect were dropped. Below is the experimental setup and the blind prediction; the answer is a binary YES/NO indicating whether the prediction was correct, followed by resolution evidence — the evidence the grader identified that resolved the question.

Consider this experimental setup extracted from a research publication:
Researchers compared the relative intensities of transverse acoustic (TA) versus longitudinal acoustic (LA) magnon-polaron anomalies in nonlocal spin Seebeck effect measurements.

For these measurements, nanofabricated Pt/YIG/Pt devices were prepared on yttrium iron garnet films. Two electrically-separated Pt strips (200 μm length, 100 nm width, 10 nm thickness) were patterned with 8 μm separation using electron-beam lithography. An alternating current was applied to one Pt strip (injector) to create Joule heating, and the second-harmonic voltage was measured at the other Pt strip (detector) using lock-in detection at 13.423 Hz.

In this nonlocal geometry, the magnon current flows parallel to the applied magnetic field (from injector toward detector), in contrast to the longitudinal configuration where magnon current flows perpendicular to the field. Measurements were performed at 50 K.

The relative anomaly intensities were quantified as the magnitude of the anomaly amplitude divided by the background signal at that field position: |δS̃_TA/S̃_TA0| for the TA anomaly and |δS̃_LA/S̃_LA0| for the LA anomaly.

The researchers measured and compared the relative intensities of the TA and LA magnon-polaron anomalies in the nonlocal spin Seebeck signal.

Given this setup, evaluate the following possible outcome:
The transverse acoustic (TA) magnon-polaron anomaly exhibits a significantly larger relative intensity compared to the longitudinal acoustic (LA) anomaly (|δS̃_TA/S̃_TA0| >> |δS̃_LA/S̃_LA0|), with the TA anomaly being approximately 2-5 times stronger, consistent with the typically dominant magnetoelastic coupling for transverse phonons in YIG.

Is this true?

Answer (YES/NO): NO